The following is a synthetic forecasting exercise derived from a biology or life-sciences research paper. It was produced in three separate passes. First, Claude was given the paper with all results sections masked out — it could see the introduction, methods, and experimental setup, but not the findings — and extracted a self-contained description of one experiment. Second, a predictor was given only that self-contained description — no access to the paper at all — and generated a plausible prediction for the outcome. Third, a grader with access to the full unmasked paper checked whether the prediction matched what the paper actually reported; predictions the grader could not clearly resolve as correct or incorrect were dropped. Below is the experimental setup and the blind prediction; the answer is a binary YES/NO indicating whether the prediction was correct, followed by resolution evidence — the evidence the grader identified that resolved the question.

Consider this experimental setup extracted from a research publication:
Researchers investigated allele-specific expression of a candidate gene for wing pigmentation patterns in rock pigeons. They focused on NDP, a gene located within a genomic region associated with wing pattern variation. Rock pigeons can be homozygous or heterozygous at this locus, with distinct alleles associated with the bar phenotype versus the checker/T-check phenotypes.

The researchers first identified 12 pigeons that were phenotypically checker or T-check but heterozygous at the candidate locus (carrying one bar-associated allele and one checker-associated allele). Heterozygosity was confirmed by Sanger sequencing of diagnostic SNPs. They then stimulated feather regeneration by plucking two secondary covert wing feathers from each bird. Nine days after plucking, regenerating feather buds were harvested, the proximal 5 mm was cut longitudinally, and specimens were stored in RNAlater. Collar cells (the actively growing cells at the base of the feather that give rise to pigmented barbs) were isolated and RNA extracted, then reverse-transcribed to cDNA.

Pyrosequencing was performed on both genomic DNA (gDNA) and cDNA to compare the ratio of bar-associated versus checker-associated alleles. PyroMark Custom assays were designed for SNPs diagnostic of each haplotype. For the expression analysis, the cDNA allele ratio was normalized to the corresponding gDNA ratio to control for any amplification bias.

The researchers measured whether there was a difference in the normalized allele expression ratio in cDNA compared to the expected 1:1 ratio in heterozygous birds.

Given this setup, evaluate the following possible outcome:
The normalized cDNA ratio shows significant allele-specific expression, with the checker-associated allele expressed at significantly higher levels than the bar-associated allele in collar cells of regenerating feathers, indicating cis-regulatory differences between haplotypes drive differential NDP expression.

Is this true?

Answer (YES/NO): YES